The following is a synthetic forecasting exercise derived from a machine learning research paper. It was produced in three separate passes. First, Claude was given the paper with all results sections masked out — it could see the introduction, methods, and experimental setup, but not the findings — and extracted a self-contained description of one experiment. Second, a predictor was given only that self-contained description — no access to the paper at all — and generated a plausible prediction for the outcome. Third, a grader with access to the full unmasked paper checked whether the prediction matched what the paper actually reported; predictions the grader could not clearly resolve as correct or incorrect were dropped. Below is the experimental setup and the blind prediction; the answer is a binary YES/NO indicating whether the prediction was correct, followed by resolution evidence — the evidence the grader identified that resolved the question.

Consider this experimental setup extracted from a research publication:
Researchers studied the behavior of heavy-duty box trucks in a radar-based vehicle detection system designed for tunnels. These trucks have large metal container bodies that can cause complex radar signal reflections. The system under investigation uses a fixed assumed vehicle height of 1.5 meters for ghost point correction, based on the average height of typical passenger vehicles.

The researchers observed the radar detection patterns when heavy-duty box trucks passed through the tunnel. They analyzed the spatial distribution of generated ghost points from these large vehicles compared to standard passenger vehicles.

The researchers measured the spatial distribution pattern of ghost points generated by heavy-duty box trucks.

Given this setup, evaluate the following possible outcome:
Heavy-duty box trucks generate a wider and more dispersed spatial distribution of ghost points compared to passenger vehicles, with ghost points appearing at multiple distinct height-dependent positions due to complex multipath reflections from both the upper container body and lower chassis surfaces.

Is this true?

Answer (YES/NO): NO